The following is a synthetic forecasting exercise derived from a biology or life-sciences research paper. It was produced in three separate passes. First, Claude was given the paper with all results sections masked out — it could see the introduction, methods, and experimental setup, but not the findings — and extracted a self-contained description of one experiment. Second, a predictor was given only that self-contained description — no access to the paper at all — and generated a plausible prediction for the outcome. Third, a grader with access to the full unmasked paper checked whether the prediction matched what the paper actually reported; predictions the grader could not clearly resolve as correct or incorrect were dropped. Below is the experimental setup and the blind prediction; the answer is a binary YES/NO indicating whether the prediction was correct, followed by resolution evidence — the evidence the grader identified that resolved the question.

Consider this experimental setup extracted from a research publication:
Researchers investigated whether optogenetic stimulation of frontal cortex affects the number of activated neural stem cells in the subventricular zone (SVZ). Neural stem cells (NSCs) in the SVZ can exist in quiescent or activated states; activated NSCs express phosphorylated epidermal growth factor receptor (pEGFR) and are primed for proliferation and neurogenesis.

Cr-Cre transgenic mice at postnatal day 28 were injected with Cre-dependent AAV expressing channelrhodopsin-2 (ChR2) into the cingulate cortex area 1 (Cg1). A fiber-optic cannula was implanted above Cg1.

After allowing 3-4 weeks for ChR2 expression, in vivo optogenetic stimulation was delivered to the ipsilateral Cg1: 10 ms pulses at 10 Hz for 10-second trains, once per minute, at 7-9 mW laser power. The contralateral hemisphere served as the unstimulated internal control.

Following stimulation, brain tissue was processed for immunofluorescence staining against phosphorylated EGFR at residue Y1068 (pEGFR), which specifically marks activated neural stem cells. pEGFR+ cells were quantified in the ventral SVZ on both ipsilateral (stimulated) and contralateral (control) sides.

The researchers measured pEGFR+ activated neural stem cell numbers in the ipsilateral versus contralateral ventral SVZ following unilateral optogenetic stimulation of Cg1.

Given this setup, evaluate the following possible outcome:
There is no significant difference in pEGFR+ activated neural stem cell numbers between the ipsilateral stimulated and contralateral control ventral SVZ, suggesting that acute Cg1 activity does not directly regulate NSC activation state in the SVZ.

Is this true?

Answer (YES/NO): NO